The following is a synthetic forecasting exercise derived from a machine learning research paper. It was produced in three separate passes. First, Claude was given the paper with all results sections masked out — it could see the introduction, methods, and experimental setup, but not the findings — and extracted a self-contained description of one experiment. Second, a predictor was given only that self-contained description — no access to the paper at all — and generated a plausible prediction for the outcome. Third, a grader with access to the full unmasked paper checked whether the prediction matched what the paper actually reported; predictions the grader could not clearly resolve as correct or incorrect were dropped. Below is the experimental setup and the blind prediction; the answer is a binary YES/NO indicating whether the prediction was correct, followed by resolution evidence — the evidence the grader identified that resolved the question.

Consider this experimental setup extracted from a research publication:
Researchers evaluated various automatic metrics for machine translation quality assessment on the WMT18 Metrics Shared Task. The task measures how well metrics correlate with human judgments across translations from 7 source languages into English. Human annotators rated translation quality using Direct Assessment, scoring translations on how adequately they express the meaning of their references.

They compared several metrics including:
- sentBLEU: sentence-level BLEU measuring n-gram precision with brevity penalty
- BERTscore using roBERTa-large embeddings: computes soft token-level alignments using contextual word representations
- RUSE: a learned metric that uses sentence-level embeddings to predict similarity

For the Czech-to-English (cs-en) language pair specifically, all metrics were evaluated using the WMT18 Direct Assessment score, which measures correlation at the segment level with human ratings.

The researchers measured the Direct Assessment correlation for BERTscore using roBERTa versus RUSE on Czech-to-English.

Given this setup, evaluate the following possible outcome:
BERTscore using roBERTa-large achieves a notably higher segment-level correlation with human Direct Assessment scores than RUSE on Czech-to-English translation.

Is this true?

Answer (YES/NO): YES